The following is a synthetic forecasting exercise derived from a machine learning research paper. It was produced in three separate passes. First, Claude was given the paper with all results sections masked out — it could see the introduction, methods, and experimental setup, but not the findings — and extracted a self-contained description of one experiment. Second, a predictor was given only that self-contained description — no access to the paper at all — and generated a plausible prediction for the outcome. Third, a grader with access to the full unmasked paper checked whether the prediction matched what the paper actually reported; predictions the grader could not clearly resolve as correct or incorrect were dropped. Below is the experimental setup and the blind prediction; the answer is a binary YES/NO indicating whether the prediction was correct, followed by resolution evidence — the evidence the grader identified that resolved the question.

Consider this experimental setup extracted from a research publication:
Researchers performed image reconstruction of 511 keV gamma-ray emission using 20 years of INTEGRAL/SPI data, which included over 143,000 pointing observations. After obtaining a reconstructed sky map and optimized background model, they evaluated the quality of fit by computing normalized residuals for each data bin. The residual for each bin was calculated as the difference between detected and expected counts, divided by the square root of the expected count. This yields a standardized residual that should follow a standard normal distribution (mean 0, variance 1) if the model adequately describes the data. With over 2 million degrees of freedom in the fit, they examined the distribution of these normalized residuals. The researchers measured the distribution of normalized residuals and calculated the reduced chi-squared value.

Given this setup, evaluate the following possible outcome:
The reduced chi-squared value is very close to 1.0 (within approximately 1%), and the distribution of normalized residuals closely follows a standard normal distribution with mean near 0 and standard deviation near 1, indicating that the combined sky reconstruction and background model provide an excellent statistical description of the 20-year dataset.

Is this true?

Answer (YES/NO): YES